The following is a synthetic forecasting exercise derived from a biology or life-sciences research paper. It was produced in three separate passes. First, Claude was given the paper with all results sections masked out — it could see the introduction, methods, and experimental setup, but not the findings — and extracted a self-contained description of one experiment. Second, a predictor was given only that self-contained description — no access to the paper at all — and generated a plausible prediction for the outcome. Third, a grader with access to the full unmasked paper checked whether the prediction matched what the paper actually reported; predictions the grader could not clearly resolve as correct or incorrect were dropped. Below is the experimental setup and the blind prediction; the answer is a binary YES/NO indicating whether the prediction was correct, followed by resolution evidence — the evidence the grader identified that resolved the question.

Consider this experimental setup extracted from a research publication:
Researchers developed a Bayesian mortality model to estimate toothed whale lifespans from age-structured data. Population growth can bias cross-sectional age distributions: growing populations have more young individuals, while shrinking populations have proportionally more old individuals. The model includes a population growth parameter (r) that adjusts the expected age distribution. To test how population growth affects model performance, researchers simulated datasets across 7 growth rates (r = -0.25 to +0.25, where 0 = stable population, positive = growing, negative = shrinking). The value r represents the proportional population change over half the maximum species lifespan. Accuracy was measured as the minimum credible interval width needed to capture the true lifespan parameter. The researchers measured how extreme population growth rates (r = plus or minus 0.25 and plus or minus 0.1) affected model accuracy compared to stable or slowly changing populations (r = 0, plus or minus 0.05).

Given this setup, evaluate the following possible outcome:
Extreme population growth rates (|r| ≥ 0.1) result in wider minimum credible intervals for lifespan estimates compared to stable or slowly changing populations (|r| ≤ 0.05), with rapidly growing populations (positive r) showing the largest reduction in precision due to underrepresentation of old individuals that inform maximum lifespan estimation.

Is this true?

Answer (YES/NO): NO